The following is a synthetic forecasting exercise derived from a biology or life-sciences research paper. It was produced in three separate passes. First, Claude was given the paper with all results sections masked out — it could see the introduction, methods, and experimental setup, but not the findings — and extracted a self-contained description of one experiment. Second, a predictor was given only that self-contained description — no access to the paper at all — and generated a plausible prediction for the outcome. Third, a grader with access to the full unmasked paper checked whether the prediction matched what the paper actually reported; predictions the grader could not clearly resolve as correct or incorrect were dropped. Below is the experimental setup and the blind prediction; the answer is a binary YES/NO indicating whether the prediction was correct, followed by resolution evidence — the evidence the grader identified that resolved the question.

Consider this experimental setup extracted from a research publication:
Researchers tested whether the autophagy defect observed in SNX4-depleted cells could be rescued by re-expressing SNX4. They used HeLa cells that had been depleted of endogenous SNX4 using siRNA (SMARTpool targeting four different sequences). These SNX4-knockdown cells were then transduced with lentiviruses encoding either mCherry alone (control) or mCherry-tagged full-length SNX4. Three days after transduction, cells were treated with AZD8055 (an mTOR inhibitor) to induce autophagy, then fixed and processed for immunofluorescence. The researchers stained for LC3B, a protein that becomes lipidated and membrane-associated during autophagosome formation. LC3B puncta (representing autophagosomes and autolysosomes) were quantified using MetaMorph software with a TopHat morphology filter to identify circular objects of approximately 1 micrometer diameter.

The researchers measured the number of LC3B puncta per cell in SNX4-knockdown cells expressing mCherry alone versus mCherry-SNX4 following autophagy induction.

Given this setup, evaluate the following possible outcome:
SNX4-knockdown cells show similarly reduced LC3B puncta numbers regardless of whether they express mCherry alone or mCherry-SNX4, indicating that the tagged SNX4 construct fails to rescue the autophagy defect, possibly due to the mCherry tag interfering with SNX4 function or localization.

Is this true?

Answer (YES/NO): NO